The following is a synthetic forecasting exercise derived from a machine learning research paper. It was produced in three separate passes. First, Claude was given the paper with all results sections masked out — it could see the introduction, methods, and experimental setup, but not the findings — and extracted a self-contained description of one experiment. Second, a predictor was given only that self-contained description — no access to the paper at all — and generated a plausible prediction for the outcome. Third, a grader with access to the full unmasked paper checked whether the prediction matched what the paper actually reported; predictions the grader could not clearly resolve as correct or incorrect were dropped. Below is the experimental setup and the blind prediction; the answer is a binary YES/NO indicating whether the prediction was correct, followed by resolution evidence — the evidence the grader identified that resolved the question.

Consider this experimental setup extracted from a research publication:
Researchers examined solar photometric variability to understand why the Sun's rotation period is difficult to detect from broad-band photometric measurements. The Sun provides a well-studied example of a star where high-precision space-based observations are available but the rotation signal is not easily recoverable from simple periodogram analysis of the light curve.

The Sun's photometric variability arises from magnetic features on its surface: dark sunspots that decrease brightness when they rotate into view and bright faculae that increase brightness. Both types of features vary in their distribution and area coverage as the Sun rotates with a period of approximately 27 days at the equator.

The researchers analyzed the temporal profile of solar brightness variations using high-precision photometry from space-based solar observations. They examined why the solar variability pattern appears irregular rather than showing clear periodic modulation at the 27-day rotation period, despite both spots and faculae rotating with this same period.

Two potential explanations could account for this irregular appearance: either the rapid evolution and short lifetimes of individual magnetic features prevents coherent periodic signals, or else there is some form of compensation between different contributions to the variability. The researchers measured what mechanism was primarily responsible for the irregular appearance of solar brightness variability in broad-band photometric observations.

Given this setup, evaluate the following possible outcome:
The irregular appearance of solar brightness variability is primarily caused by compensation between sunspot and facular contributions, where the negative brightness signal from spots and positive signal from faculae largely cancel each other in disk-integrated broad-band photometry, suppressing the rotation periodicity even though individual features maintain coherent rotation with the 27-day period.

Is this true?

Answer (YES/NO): YES